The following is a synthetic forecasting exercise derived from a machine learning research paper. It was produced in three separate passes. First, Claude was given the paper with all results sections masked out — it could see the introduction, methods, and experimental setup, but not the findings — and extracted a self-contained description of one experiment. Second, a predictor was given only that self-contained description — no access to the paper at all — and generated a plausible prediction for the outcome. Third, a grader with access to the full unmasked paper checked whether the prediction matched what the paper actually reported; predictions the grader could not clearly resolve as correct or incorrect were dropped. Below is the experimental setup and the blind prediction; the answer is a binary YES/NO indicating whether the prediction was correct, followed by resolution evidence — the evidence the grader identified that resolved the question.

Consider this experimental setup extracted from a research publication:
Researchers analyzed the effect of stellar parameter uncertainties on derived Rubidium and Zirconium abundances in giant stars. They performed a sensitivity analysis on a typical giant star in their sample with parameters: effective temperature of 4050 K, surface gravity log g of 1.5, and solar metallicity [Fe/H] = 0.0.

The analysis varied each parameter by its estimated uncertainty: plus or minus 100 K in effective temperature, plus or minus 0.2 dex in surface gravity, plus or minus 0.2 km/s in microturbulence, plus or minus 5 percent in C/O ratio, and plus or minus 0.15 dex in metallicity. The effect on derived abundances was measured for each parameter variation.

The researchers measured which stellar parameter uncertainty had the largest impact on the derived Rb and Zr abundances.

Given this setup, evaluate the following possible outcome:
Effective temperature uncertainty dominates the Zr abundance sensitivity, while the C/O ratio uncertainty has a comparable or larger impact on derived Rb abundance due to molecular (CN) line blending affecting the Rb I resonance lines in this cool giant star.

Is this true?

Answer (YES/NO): NO